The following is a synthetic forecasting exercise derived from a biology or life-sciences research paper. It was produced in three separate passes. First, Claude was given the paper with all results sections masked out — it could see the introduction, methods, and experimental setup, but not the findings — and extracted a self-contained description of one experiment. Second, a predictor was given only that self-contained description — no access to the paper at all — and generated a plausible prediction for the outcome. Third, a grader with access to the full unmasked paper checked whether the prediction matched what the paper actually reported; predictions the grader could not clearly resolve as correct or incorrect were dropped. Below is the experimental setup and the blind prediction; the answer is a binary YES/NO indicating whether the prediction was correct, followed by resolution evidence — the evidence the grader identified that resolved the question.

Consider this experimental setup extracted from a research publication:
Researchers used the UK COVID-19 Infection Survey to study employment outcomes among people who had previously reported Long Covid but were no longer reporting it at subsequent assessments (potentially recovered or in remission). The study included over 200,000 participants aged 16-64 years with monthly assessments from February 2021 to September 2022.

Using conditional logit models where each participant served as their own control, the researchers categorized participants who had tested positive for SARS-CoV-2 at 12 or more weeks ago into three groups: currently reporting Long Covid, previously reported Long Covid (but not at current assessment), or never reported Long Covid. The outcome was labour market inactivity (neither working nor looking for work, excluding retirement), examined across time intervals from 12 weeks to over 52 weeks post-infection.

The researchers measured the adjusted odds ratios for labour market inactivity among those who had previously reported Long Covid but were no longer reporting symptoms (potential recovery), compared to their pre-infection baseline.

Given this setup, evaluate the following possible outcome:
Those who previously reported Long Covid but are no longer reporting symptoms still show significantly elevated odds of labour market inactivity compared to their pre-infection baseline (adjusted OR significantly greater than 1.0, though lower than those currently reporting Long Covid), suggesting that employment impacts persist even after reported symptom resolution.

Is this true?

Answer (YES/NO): NO